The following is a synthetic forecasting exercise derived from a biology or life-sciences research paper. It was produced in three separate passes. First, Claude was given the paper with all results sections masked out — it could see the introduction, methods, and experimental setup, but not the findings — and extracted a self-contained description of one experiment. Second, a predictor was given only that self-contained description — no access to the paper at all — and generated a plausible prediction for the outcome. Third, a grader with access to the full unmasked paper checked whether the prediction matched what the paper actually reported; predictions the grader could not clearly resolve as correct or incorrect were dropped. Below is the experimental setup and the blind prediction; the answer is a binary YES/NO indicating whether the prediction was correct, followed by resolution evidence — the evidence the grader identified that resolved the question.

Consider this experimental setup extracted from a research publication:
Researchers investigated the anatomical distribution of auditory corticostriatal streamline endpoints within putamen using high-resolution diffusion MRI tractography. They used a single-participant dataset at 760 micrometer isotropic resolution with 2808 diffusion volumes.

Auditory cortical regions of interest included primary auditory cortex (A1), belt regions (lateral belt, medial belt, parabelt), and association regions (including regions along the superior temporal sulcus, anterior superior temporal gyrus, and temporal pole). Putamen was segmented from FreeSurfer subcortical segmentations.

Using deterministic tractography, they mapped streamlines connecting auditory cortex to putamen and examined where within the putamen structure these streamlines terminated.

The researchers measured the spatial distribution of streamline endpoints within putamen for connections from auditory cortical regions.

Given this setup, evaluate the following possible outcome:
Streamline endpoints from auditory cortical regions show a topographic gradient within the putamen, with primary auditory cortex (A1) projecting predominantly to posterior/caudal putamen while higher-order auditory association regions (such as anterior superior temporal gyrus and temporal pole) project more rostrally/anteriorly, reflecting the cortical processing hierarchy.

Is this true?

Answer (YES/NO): NO